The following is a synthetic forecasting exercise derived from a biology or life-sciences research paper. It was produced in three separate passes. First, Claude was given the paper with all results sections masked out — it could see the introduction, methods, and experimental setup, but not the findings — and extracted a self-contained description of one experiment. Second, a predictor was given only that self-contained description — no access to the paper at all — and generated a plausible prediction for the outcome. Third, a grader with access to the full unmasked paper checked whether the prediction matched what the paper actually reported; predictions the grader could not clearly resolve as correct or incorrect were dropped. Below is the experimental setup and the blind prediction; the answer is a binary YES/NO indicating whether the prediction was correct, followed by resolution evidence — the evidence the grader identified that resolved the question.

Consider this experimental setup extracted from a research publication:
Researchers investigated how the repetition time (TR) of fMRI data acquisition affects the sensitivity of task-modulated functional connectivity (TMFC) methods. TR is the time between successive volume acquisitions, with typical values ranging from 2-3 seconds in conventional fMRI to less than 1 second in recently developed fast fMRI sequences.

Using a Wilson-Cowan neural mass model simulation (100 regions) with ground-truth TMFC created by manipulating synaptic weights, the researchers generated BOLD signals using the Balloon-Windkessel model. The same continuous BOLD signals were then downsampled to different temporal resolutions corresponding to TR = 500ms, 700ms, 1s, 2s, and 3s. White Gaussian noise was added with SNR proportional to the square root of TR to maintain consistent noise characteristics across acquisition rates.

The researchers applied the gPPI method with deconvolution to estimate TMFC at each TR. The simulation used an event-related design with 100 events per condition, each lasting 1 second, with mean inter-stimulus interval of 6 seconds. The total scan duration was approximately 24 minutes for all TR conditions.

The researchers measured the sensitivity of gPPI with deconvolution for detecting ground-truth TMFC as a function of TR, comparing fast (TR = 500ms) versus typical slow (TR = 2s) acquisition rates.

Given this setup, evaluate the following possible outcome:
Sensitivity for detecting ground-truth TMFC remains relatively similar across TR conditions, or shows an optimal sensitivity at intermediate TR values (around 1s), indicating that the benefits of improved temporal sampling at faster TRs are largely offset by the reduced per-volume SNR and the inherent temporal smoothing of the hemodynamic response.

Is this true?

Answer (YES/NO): NO